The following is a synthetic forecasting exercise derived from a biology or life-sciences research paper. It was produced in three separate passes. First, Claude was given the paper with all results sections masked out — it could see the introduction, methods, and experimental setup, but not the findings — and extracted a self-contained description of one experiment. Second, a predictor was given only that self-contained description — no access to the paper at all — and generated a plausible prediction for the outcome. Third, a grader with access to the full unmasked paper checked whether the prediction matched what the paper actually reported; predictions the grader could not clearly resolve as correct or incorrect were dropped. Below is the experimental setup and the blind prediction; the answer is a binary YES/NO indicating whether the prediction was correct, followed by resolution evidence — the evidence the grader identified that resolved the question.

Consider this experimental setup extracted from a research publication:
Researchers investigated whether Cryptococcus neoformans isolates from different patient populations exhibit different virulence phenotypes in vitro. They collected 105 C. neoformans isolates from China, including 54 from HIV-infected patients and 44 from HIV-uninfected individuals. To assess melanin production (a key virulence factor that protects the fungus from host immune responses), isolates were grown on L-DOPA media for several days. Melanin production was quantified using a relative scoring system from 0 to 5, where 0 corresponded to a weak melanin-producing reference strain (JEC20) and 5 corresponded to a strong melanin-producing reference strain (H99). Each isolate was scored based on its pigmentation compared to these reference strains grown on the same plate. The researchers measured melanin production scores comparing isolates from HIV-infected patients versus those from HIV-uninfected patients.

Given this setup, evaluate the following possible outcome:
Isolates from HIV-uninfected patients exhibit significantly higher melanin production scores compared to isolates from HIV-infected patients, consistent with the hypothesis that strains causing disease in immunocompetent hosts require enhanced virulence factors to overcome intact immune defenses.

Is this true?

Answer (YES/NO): YES